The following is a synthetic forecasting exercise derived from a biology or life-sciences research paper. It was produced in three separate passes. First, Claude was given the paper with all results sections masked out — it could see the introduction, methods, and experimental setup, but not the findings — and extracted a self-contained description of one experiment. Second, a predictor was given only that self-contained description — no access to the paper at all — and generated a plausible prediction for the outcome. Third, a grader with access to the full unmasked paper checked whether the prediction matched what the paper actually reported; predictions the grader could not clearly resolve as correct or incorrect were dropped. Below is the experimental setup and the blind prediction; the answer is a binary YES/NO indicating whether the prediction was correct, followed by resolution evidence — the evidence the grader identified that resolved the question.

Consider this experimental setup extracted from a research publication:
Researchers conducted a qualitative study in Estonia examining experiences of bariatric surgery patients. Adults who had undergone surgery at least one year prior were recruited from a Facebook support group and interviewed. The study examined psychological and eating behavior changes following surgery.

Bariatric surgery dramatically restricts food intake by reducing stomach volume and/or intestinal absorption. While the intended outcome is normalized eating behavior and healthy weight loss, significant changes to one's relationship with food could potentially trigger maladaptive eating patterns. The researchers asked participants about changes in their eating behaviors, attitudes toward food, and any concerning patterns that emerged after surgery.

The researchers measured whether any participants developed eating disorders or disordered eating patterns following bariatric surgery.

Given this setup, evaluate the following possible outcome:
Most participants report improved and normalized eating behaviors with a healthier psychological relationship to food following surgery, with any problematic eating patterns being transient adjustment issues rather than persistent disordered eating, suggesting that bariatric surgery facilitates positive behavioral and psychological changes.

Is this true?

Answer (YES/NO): NO